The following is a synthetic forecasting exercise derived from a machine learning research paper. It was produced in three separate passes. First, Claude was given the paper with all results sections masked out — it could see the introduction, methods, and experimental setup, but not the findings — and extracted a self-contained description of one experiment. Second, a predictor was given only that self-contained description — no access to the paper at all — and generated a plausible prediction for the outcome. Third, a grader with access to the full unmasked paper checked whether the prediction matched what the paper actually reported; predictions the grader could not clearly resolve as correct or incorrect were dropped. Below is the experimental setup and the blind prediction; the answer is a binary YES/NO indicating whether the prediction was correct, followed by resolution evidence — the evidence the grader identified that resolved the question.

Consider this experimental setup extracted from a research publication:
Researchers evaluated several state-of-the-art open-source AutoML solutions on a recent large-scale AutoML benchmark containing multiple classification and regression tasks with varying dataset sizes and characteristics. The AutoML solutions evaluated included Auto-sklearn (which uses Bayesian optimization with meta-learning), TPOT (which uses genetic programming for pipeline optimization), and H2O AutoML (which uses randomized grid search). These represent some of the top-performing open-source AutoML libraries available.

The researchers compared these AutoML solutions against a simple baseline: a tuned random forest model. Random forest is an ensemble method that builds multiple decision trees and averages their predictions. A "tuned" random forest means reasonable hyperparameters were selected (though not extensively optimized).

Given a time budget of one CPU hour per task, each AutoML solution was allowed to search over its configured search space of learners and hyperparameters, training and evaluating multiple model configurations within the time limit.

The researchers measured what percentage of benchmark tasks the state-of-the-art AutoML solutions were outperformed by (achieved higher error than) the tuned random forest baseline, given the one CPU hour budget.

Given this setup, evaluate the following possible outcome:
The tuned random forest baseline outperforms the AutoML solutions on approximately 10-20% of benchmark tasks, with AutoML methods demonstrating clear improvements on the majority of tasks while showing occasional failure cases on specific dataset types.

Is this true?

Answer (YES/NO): NO